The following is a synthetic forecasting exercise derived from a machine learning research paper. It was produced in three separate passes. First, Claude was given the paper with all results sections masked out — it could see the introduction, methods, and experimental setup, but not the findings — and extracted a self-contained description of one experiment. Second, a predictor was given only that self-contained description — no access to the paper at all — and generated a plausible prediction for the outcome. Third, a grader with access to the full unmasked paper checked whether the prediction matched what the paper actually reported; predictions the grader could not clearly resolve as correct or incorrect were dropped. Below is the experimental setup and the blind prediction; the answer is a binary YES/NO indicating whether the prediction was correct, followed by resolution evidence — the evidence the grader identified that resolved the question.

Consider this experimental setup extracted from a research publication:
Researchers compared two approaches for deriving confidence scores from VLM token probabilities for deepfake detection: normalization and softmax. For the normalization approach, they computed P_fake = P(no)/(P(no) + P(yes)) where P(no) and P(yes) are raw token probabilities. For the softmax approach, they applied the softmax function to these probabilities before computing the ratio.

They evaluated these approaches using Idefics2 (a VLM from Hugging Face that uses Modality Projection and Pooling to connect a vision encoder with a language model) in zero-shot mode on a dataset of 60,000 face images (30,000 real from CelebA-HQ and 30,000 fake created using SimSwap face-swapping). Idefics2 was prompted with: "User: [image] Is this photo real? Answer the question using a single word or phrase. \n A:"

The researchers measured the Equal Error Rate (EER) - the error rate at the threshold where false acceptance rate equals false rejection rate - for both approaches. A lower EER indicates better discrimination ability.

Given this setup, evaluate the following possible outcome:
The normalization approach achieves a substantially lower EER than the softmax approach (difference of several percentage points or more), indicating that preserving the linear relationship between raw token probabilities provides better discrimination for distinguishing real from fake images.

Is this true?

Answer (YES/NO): NO